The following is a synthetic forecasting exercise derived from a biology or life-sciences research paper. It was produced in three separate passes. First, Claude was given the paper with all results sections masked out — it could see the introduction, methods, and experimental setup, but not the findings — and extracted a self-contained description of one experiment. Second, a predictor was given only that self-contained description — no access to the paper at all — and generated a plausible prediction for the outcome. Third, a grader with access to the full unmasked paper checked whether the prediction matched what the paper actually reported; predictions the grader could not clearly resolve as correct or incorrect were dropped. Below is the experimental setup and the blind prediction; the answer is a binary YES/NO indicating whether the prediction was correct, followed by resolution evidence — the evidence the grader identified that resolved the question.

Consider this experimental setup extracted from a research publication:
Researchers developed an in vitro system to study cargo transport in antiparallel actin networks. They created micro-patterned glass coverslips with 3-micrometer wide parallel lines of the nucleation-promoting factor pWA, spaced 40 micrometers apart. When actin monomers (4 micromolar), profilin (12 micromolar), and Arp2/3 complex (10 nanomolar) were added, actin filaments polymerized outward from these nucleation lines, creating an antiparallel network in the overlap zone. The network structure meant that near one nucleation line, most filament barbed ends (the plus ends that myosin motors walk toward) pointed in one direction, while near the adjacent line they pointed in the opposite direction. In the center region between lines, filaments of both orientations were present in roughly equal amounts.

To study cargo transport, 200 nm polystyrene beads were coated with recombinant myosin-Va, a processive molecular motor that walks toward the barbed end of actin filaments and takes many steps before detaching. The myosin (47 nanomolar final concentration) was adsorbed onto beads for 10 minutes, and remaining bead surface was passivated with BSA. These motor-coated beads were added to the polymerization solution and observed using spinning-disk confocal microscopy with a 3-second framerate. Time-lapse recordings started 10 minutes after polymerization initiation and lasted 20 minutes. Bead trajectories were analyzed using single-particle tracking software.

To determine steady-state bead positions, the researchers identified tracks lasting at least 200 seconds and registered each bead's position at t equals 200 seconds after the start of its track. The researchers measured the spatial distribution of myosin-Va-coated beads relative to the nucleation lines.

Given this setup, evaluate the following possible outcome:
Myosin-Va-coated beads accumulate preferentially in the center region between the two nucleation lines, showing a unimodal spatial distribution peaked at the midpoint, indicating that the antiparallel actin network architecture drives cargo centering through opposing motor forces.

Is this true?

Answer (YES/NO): YES